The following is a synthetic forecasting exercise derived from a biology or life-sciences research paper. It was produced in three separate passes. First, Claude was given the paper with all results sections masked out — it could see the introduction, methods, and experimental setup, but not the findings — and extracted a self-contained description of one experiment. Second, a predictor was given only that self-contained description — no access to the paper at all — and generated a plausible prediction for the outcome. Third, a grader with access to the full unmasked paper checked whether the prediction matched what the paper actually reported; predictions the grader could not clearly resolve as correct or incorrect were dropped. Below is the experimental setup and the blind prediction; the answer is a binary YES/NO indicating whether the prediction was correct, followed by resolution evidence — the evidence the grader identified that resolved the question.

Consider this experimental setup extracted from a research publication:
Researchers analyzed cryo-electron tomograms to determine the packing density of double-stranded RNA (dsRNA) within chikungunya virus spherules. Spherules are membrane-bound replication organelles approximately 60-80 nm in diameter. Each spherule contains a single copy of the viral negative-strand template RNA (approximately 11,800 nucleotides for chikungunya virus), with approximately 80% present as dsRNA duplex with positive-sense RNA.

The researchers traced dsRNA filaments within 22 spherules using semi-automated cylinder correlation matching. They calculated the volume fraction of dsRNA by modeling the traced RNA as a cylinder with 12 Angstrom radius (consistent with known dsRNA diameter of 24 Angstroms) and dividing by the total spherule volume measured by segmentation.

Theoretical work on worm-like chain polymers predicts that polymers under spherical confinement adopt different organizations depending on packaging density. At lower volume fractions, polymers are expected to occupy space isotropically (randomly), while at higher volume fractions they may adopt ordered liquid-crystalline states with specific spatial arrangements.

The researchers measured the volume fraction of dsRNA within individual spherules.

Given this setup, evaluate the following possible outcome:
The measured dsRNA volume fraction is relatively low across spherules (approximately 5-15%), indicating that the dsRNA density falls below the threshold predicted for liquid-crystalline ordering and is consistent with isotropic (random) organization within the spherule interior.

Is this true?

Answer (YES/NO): YES